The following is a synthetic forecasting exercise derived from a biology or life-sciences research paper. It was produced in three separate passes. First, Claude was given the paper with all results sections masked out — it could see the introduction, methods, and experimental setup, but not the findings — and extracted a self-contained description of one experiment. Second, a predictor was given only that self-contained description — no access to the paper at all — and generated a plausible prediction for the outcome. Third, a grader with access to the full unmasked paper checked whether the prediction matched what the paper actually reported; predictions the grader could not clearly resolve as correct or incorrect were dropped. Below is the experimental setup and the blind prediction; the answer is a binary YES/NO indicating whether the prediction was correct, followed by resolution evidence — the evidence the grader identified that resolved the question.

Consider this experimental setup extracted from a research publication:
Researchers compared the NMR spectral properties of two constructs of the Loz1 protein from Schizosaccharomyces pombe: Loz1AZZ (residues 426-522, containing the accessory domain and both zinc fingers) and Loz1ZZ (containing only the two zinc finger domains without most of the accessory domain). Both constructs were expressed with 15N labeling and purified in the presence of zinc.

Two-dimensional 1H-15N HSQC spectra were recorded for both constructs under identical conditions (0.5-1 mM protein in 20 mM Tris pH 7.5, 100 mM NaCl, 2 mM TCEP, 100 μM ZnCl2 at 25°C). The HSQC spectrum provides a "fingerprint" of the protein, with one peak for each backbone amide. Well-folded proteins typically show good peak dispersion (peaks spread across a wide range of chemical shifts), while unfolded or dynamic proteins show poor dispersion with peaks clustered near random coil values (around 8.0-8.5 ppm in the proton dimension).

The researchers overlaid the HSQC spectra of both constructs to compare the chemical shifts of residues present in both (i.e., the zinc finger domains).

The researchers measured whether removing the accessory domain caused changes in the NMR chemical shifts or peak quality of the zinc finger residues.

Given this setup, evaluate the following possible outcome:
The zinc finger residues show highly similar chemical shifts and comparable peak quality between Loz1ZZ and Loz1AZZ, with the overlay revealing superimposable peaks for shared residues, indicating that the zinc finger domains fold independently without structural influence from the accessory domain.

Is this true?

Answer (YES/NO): YES